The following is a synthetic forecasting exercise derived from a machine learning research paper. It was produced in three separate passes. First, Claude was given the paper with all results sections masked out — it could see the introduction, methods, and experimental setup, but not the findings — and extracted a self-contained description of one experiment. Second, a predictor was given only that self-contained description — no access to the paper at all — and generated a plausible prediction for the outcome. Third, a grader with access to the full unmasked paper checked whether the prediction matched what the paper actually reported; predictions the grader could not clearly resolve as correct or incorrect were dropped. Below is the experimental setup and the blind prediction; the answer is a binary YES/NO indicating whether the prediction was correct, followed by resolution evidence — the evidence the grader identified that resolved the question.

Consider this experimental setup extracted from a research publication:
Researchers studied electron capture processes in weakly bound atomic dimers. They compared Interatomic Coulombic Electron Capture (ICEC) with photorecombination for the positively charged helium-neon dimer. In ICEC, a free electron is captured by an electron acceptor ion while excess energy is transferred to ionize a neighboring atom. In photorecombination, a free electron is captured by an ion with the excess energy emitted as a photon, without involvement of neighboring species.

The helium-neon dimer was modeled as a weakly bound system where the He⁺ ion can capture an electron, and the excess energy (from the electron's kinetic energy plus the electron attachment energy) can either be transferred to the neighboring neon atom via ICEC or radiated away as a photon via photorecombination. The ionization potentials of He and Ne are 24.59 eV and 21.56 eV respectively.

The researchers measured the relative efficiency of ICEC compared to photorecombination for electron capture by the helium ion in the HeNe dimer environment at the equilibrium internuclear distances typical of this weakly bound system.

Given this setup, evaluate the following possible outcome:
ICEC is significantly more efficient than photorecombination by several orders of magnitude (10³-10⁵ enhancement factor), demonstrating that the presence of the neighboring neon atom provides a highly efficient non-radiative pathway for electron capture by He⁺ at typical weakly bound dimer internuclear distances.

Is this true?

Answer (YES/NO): YES